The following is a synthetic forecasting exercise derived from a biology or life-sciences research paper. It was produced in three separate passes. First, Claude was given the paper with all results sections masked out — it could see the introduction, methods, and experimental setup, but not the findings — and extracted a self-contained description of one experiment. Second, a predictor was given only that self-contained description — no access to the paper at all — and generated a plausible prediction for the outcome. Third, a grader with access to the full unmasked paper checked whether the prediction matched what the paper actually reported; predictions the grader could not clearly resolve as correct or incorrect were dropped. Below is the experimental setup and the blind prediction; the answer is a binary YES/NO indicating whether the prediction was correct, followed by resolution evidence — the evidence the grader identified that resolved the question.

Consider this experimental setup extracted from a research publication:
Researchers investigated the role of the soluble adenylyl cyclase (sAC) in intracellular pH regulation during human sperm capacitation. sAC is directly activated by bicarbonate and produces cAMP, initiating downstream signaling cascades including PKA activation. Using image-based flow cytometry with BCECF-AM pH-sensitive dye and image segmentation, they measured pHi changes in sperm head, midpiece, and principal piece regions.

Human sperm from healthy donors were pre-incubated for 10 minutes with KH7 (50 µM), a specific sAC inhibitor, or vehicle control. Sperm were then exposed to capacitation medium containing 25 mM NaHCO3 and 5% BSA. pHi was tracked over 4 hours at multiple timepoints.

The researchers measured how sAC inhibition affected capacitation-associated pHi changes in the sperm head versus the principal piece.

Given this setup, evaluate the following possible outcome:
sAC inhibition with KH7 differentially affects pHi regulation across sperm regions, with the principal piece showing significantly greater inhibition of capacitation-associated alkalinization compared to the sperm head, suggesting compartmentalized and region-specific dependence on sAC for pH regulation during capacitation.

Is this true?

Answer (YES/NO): YES